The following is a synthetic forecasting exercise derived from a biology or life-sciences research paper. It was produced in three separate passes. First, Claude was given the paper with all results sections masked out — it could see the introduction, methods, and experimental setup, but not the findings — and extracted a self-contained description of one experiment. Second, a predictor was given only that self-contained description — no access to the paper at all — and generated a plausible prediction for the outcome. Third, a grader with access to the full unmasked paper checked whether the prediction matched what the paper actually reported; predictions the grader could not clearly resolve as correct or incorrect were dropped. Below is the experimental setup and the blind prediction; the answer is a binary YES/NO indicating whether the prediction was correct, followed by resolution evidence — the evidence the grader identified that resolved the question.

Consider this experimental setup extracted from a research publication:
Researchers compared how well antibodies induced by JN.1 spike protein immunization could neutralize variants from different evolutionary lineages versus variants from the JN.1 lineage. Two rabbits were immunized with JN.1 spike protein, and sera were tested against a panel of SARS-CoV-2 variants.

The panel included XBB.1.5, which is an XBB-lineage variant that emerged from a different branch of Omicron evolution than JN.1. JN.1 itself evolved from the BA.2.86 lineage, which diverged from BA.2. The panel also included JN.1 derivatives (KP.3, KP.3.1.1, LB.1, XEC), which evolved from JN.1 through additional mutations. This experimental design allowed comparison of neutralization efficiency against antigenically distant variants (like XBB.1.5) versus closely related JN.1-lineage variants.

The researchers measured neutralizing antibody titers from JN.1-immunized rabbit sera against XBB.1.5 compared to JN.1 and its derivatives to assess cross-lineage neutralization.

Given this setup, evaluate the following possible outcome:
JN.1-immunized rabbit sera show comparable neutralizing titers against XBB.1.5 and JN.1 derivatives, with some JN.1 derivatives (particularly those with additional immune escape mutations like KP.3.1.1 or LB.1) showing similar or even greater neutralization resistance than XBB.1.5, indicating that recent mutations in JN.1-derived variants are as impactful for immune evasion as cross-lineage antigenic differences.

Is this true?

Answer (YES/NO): NO